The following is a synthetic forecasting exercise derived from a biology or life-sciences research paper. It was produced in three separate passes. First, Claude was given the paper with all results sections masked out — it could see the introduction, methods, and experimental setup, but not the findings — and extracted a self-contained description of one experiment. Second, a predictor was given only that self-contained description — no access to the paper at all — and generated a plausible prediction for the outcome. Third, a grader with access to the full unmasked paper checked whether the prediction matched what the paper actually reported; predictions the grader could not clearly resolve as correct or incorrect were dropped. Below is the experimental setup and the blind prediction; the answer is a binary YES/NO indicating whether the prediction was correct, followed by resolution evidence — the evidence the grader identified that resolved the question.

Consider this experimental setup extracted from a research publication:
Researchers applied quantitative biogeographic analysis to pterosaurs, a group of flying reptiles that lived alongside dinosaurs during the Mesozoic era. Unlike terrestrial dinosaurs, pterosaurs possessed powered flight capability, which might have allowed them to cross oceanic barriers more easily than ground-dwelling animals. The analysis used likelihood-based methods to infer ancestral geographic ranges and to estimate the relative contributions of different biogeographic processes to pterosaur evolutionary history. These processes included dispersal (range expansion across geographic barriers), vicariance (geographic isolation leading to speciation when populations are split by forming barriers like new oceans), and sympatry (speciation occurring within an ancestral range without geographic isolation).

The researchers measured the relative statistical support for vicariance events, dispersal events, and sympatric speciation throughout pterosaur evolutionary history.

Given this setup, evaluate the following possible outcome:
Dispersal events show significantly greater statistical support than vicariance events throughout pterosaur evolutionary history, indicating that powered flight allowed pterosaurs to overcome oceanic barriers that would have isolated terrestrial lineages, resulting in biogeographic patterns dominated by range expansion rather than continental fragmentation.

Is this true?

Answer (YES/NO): NO